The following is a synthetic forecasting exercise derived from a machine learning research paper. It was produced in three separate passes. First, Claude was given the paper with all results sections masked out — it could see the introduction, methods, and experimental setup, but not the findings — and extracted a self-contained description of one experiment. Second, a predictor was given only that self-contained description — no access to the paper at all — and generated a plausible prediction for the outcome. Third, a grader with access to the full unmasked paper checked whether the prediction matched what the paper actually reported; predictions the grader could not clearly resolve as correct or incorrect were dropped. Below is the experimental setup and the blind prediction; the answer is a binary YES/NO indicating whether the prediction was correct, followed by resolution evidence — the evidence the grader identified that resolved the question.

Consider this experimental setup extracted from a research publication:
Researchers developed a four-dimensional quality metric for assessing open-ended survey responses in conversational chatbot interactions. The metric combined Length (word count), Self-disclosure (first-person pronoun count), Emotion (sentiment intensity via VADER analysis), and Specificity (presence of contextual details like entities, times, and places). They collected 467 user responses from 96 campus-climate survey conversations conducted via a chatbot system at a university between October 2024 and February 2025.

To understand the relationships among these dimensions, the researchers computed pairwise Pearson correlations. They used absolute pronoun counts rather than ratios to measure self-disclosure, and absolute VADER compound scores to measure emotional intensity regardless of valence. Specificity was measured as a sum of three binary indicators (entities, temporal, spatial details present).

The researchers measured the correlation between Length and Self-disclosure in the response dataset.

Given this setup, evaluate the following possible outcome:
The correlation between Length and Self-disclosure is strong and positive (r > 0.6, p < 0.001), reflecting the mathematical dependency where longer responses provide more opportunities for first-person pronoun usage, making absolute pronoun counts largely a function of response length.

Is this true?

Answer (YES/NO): YES